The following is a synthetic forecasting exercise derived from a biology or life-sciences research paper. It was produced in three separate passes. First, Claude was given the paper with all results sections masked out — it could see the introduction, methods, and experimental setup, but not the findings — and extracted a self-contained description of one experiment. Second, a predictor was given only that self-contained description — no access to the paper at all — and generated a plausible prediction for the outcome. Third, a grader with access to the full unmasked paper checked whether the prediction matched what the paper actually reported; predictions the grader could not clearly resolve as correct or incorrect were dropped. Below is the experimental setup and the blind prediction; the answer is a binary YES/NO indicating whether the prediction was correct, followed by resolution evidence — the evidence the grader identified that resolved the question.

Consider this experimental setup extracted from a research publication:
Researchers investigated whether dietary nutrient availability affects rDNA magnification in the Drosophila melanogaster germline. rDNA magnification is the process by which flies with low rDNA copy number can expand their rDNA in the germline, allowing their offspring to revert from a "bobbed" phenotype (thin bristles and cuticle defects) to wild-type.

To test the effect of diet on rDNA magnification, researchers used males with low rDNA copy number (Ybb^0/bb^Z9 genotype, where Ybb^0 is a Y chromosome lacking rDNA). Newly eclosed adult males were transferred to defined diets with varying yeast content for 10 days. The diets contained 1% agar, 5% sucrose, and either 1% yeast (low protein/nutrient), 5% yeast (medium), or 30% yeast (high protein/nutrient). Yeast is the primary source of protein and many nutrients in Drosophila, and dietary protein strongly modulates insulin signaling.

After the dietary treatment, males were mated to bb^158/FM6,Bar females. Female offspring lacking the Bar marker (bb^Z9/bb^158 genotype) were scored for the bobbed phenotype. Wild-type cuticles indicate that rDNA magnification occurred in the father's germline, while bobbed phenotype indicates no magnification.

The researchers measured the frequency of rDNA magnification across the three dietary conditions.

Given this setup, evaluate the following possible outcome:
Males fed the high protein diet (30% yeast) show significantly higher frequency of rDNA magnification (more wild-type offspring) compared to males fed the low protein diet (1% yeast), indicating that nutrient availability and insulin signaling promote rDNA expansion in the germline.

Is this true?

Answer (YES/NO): NO